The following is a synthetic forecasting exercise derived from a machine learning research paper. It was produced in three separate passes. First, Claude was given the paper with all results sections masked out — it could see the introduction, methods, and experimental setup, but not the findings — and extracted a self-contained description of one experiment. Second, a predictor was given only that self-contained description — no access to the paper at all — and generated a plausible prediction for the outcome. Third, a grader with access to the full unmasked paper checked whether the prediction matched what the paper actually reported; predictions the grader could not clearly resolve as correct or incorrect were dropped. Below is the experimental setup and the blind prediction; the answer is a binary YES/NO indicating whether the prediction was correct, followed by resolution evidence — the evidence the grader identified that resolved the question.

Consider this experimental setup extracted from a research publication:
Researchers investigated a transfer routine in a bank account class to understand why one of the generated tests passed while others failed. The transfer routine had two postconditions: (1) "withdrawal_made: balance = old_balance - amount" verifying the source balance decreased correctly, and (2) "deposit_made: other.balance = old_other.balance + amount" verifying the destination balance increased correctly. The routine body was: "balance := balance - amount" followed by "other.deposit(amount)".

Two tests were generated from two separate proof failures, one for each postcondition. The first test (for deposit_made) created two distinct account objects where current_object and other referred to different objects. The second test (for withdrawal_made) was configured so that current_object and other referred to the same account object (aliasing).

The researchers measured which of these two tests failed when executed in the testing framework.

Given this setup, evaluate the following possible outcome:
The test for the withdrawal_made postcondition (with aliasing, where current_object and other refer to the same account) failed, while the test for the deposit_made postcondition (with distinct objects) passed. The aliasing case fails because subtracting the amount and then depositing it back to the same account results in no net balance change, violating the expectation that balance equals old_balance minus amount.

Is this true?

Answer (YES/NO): YES